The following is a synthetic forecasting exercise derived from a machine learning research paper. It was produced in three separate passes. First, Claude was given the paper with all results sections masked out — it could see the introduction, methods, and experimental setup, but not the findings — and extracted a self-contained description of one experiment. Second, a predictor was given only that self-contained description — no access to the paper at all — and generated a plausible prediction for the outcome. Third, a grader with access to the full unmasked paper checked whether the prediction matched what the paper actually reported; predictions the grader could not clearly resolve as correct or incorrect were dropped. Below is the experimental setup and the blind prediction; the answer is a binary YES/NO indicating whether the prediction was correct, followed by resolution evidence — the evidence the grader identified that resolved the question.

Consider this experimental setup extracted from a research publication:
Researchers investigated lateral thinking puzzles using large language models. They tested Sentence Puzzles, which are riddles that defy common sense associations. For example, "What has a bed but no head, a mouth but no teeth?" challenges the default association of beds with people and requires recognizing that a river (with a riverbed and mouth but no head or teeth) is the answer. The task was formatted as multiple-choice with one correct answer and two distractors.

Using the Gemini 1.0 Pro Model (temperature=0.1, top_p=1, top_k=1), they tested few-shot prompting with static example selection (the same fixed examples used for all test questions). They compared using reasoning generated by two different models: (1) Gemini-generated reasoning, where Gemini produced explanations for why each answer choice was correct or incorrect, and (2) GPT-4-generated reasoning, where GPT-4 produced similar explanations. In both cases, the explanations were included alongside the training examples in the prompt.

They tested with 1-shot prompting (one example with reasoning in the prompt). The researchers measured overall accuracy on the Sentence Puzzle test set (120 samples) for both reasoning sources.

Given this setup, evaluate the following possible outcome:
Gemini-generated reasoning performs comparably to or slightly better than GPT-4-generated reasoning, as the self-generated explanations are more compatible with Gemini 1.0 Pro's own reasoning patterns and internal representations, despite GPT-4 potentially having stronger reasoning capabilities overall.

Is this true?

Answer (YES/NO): NO